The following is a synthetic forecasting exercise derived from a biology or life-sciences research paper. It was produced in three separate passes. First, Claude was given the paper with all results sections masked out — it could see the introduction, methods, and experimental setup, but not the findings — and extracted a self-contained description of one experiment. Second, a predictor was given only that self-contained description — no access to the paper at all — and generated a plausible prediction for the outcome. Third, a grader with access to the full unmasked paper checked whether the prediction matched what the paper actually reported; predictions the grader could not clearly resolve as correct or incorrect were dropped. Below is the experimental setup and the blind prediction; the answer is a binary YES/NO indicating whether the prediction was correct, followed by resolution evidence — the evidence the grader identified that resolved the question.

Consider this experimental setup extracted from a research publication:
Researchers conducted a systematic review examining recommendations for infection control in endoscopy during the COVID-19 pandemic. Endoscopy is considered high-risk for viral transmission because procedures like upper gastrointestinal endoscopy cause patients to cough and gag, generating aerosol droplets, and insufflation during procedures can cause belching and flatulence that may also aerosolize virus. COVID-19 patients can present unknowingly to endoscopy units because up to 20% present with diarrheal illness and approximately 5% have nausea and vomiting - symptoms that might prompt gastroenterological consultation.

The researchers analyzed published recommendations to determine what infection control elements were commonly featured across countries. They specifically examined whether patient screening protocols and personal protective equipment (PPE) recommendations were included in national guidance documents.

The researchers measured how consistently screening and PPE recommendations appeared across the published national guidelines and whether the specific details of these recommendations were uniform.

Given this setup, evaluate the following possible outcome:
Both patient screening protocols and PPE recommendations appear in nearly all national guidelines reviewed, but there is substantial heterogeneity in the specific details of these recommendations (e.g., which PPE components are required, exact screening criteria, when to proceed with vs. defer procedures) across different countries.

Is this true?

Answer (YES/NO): YES